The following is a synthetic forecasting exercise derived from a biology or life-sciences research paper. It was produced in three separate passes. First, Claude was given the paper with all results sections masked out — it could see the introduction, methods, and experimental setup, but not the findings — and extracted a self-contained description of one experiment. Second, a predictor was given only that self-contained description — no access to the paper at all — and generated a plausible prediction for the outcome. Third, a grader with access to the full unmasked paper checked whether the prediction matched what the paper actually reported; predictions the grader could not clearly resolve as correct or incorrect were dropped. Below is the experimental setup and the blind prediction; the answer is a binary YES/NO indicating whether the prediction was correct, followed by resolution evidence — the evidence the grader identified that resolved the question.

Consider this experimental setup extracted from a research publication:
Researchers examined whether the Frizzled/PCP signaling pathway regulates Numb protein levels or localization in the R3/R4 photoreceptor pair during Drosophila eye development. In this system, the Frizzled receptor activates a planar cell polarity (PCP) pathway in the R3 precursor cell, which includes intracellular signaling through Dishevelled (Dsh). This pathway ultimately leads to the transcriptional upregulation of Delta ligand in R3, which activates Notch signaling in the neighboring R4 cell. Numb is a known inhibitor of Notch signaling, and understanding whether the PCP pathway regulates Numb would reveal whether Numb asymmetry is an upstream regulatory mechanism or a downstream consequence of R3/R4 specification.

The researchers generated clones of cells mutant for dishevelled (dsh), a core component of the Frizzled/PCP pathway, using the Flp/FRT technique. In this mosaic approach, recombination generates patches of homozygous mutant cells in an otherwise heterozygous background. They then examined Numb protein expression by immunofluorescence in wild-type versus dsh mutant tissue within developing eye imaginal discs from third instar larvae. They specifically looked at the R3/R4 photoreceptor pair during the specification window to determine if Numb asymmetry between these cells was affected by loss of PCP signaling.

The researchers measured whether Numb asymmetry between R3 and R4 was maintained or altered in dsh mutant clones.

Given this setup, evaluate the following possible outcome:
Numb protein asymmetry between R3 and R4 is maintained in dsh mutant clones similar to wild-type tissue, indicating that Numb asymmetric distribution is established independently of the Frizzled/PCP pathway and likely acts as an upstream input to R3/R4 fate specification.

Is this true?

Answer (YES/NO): NO